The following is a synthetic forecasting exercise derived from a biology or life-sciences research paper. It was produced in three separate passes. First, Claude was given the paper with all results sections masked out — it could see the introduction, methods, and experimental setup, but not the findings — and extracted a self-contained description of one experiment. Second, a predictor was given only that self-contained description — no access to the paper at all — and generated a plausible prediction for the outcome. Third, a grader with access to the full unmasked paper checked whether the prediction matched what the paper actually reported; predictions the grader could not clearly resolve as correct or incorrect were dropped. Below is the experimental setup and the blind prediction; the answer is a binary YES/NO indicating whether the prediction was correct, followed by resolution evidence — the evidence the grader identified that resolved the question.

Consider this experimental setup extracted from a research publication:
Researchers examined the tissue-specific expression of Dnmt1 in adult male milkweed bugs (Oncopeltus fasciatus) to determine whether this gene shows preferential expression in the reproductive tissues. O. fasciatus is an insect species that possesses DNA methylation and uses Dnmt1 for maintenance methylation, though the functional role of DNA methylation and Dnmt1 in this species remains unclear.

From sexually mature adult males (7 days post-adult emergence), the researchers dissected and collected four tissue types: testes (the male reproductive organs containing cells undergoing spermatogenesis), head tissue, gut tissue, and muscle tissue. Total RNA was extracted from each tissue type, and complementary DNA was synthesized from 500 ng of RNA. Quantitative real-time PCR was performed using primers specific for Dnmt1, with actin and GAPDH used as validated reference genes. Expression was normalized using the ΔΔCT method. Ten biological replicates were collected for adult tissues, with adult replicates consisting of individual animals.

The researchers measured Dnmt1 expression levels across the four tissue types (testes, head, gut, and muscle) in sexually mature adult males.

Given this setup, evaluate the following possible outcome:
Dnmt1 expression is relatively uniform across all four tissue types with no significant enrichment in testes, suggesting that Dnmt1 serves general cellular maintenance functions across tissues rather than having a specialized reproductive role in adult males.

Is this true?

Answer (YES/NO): NO